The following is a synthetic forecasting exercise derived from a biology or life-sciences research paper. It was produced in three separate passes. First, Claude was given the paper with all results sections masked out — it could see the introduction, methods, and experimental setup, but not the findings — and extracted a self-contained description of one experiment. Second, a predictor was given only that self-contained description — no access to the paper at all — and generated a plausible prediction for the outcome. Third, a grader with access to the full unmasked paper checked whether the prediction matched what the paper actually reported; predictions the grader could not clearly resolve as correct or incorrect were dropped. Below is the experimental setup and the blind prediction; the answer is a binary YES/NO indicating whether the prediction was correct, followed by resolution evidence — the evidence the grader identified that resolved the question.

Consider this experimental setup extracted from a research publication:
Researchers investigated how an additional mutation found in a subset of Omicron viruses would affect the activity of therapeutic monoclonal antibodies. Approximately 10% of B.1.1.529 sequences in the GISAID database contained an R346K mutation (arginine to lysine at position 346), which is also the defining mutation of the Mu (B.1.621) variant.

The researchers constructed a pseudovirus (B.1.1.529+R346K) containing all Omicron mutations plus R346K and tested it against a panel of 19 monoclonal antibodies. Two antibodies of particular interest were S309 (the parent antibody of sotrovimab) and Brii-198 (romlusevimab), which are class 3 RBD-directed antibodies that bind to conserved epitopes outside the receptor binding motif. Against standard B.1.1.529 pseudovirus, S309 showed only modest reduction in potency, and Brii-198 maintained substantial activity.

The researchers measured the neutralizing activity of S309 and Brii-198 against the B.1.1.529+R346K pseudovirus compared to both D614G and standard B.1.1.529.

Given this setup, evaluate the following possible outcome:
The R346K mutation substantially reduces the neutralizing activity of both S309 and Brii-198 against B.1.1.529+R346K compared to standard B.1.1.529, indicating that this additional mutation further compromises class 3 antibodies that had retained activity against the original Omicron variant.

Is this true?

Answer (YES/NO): YES